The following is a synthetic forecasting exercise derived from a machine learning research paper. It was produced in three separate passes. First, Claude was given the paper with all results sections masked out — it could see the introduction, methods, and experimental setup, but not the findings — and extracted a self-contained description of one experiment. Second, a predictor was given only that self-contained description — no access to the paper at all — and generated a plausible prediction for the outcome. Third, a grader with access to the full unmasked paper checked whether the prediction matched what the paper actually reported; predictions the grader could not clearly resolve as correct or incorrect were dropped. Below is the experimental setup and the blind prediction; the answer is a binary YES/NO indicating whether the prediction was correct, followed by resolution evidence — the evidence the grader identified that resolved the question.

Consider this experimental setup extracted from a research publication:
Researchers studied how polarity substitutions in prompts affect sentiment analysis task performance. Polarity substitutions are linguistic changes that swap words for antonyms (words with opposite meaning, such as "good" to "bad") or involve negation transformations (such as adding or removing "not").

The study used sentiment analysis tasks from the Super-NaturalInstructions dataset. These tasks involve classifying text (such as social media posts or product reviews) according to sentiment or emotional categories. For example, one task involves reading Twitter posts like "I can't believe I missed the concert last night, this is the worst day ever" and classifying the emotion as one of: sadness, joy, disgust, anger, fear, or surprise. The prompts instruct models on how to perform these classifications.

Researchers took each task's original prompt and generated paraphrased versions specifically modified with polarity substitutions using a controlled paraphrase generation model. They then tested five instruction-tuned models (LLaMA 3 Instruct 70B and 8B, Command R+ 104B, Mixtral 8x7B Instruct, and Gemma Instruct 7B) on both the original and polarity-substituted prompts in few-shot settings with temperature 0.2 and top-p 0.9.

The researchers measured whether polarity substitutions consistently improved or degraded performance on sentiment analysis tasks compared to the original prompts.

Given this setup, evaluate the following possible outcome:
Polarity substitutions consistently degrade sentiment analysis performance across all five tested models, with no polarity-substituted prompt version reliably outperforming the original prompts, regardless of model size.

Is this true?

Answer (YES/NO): NO